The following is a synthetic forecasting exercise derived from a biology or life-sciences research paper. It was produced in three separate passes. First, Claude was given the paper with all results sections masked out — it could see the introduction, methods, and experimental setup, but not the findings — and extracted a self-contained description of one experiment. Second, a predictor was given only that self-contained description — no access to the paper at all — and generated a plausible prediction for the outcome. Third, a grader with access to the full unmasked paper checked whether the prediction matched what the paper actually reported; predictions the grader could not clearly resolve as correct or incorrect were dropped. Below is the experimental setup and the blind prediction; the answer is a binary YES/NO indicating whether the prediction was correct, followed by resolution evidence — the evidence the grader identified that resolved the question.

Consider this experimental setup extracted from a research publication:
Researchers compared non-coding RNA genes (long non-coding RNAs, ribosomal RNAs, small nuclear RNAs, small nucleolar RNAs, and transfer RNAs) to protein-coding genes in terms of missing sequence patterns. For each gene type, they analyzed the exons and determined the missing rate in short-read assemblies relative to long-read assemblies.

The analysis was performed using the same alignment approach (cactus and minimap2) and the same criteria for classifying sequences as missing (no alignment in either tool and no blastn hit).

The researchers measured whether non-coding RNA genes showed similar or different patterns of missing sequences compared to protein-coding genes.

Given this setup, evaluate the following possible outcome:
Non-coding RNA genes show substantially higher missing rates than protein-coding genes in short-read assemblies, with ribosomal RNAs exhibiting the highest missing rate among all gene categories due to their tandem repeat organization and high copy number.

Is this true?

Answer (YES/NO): NO